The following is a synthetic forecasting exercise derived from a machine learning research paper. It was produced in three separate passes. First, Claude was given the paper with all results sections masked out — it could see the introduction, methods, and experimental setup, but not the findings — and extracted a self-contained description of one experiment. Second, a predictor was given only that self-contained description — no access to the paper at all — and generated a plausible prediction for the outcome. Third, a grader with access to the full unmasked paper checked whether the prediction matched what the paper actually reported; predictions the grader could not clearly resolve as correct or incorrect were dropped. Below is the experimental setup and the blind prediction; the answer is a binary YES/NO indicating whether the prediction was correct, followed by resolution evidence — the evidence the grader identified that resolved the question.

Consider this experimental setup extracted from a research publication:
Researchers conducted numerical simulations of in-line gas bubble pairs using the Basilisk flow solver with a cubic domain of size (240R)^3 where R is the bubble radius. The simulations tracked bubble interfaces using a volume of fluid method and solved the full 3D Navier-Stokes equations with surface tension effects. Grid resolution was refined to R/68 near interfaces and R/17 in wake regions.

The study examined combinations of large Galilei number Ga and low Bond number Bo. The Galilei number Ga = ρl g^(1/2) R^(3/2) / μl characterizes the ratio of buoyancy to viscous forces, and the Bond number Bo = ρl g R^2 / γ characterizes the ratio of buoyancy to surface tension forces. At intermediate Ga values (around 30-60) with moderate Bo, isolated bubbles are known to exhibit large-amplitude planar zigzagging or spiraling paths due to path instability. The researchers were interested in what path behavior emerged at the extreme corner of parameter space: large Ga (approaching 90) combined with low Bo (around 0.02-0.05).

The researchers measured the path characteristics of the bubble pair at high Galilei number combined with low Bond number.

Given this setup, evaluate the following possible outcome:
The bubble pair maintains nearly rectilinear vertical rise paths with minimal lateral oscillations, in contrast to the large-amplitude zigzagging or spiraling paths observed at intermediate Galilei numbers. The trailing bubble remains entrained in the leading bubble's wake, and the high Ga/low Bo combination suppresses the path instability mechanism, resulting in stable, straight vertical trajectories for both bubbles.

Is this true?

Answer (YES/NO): NO